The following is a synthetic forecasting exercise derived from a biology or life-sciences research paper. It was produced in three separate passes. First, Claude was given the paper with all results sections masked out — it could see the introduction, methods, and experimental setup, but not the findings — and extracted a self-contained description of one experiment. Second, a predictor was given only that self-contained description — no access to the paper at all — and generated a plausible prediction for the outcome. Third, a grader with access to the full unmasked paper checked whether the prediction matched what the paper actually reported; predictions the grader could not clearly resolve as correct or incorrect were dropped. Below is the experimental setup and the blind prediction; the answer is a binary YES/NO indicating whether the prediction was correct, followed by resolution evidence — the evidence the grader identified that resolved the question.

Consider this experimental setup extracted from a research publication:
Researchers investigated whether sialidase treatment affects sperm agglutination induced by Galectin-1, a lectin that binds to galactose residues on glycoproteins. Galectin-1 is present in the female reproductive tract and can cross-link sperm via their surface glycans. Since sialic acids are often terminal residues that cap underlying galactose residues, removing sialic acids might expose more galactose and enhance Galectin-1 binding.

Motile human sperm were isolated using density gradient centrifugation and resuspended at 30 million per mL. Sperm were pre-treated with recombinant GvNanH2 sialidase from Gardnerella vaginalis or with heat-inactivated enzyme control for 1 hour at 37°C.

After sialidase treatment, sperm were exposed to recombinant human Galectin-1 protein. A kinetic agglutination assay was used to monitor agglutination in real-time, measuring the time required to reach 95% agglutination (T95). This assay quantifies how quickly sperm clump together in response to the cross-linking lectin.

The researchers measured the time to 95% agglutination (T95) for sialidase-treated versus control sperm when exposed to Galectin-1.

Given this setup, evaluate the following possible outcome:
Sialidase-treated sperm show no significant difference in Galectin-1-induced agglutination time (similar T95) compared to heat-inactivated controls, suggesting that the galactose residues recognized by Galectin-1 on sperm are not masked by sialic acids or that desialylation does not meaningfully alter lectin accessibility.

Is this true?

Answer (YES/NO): NO